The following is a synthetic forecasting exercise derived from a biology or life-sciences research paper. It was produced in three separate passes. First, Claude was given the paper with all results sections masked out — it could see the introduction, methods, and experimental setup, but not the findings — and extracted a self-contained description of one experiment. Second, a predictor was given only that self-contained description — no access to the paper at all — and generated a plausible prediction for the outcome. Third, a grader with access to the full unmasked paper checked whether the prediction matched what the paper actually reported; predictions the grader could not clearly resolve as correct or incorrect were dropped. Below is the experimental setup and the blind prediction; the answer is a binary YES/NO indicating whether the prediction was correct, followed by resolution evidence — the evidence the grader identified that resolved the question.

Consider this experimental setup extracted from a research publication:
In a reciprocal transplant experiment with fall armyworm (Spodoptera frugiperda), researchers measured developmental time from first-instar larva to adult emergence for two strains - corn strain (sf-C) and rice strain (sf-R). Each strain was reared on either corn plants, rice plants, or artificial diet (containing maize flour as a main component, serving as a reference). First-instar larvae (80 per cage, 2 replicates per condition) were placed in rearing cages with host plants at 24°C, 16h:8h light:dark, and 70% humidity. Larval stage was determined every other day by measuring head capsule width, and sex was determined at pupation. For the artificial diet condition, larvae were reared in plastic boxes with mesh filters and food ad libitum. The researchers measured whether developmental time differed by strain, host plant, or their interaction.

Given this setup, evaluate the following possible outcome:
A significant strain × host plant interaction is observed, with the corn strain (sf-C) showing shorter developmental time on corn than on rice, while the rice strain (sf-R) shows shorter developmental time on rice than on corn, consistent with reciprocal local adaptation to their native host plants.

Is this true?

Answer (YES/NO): NO